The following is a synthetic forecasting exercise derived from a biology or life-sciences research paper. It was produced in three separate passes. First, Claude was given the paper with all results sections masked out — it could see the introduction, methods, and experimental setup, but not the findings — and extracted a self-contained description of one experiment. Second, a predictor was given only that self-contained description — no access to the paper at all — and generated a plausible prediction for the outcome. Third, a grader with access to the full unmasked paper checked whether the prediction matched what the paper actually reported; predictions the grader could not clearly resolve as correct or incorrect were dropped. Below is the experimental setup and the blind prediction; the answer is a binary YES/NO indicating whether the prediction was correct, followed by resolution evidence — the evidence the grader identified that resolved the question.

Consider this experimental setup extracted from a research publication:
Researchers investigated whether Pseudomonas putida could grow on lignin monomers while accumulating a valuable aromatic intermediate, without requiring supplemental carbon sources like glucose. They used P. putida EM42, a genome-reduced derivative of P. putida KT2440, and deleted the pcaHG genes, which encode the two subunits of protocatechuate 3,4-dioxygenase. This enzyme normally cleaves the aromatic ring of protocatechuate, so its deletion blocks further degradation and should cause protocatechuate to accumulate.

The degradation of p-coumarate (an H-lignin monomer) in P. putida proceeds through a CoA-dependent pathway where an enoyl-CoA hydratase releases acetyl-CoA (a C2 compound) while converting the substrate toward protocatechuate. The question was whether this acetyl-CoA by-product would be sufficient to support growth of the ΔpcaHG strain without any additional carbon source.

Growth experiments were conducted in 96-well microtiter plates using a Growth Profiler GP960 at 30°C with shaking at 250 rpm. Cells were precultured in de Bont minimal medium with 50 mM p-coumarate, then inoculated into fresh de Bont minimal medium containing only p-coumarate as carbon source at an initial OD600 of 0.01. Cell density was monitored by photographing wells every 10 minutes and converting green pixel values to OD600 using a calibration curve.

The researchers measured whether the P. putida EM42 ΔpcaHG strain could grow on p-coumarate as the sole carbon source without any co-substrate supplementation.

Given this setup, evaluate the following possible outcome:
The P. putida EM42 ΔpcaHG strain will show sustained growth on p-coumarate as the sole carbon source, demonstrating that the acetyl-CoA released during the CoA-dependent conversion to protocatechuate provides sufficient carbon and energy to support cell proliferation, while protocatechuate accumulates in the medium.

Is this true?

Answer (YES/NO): YES